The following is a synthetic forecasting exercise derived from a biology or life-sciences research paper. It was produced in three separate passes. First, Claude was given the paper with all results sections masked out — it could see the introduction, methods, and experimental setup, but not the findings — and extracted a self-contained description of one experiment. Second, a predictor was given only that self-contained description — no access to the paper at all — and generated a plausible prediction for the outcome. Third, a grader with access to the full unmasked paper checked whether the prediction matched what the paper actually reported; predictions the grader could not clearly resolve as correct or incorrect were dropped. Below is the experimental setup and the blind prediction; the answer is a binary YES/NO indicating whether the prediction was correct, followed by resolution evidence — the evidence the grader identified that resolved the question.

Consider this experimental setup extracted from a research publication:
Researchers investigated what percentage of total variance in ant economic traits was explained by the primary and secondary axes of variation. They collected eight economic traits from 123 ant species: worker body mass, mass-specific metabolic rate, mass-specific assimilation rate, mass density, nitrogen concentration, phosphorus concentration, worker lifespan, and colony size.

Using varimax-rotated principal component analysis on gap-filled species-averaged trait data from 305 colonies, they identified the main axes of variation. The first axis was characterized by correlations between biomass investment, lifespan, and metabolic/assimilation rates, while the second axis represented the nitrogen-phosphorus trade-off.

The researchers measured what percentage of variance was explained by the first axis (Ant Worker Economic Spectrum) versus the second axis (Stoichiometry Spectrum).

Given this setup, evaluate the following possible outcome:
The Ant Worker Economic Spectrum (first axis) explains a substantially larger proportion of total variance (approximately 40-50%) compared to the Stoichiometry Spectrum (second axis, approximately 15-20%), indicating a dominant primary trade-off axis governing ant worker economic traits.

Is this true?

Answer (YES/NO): NO